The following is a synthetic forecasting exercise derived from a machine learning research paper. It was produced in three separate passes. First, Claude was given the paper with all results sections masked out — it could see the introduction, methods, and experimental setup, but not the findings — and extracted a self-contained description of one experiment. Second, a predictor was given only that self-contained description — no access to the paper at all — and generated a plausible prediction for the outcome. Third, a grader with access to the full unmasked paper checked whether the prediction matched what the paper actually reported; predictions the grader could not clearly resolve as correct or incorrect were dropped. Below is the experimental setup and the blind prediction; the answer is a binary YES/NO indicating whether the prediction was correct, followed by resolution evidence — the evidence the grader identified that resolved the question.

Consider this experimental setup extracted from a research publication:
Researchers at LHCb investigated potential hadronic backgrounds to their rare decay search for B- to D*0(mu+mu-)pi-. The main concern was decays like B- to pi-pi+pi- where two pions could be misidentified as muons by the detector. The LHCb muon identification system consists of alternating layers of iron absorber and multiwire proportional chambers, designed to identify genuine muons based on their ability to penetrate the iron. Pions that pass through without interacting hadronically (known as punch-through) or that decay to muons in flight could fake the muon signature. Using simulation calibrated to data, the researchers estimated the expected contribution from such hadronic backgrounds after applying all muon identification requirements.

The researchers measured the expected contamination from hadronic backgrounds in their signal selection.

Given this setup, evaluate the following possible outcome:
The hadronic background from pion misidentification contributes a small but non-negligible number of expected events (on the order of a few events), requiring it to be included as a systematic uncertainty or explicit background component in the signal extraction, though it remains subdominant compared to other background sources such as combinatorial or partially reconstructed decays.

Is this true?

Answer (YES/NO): NO